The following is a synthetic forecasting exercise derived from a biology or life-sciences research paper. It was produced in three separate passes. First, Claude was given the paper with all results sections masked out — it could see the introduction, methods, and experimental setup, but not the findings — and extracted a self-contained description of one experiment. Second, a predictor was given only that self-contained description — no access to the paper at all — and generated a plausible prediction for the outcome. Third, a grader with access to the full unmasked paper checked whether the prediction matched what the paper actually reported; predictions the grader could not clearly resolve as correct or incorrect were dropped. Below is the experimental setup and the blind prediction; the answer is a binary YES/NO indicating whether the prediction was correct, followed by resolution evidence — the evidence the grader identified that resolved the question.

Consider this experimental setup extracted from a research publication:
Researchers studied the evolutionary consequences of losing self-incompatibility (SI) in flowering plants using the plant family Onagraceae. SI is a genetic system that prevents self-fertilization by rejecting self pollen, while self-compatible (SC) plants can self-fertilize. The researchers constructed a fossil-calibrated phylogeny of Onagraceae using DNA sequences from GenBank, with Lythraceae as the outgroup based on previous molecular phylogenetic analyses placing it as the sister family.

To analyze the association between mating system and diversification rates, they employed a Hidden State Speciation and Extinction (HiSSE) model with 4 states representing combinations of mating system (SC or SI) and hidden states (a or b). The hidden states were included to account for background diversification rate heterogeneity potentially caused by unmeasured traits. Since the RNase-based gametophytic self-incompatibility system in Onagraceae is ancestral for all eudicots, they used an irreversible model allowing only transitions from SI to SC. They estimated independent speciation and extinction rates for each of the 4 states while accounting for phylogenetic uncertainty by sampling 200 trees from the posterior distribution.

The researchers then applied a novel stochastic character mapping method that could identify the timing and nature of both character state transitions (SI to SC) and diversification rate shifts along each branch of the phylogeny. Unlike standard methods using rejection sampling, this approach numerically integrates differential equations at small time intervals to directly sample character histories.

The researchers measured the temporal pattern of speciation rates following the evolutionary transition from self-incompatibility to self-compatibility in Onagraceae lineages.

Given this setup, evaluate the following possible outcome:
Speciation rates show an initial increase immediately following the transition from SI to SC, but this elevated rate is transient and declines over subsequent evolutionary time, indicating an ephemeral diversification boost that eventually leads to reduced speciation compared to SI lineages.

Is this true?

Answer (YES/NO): YES